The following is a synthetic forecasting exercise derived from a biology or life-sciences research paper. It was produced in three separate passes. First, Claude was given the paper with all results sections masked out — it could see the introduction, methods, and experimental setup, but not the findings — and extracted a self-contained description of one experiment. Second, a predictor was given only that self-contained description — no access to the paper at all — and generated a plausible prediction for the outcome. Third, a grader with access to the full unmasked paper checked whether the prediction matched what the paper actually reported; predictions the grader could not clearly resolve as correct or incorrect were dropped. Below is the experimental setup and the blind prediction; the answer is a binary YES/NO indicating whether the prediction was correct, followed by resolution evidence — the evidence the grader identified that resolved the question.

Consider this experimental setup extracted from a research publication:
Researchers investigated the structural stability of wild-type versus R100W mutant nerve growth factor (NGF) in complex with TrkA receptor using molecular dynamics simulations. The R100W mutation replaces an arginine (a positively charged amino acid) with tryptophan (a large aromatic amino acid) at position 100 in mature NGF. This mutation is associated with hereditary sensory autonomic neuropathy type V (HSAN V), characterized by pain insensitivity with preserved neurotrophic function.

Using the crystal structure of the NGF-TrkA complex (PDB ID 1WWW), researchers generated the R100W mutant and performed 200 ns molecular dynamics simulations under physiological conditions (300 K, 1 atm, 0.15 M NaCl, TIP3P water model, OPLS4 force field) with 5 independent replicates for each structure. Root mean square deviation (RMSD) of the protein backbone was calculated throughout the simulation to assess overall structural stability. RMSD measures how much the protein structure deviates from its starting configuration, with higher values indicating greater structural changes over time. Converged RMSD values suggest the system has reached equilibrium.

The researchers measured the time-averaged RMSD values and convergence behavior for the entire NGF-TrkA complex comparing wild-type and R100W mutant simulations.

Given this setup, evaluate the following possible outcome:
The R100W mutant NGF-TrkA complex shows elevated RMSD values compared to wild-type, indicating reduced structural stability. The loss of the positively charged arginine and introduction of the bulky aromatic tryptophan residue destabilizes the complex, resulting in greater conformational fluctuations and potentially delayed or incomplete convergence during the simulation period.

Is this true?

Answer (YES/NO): NO